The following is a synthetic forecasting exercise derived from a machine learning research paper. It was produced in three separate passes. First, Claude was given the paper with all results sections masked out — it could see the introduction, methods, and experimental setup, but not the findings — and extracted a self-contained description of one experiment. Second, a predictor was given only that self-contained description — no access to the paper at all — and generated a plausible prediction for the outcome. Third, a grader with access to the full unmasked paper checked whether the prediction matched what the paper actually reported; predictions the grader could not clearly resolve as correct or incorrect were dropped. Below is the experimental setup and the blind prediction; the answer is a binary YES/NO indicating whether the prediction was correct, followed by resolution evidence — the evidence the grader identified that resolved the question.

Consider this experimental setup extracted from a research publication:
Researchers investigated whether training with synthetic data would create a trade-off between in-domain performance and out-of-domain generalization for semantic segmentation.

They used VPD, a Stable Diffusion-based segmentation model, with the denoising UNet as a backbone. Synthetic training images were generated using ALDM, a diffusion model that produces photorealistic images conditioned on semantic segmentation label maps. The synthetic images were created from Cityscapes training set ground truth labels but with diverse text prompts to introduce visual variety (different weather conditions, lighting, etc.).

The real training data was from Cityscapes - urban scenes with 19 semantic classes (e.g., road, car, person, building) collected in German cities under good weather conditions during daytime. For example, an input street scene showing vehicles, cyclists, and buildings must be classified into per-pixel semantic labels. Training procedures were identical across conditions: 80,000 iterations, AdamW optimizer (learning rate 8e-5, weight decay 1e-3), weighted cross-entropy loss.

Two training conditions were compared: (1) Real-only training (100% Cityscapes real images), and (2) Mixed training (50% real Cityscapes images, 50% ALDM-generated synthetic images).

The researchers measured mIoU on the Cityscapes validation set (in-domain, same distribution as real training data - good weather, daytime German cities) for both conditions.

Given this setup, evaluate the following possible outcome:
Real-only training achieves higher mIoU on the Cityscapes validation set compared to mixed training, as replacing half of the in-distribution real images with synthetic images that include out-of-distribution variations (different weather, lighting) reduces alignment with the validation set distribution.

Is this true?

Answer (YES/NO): NO